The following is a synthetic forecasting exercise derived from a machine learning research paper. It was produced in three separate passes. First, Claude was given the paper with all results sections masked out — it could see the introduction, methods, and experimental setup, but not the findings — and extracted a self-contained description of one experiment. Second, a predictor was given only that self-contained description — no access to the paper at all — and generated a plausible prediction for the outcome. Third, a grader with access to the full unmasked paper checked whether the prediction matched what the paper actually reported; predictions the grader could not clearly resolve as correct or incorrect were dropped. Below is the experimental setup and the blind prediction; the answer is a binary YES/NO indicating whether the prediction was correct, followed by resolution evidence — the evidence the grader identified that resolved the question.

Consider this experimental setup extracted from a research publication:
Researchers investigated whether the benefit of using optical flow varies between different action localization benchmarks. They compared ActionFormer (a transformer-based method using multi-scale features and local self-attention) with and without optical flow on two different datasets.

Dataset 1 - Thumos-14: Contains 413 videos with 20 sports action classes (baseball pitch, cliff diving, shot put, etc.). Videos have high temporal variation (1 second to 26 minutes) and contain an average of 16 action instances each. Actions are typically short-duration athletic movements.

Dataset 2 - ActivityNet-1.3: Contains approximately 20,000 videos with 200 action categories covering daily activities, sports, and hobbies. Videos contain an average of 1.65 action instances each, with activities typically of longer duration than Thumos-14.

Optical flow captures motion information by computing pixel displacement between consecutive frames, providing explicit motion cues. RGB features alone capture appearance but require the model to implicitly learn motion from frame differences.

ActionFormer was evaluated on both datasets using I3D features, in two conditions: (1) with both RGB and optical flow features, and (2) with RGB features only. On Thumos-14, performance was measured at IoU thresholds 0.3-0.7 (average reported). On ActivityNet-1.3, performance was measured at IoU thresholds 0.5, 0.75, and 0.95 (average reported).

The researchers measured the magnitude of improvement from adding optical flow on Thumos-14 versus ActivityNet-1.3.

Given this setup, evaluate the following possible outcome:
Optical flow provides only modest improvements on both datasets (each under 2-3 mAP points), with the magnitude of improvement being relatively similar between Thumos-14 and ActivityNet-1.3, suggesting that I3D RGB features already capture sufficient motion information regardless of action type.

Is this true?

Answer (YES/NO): NO